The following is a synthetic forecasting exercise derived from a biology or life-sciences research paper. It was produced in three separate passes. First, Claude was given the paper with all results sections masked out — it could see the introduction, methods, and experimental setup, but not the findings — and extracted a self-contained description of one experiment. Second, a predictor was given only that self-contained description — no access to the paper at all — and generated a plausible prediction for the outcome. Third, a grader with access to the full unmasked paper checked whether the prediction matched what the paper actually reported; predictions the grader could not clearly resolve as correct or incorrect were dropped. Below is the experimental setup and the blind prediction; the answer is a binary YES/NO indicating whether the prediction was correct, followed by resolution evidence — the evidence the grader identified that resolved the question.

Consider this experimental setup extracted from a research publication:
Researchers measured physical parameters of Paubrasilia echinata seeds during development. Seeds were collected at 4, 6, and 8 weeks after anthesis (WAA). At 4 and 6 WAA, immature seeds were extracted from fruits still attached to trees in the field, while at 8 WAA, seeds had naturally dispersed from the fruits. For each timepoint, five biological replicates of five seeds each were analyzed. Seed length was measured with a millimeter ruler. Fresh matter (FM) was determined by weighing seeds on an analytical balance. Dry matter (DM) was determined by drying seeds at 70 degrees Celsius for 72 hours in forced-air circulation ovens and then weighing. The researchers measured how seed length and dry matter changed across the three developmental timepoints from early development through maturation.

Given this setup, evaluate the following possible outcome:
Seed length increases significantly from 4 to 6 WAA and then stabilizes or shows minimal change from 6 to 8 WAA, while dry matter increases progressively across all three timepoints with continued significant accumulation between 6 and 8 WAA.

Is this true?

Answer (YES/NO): NO